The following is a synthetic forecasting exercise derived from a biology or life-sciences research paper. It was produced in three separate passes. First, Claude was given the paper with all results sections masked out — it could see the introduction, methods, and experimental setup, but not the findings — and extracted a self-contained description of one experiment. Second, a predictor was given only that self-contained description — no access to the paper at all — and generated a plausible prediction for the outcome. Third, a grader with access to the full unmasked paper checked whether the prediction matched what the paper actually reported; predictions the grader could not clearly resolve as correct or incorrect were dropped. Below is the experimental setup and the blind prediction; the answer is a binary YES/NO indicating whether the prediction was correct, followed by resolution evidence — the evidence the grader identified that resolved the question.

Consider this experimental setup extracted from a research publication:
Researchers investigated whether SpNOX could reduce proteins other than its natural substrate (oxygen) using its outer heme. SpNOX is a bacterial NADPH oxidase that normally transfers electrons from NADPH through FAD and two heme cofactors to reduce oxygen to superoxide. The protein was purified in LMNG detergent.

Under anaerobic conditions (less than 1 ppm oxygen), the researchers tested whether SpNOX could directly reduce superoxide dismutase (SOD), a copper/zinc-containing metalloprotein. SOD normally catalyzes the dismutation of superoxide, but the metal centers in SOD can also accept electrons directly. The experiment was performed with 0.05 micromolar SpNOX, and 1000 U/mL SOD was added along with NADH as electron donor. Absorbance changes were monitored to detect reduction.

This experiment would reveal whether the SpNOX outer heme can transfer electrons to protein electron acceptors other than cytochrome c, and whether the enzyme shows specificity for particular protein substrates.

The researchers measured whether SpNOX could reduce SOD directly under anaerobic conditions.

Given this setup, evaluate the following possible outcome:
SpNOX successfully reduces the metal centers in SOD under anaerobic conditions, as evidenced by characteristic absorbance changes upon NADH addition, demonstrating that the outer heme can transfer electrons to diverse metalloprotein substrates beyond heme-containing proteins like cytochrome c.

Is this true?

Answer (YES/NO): YES